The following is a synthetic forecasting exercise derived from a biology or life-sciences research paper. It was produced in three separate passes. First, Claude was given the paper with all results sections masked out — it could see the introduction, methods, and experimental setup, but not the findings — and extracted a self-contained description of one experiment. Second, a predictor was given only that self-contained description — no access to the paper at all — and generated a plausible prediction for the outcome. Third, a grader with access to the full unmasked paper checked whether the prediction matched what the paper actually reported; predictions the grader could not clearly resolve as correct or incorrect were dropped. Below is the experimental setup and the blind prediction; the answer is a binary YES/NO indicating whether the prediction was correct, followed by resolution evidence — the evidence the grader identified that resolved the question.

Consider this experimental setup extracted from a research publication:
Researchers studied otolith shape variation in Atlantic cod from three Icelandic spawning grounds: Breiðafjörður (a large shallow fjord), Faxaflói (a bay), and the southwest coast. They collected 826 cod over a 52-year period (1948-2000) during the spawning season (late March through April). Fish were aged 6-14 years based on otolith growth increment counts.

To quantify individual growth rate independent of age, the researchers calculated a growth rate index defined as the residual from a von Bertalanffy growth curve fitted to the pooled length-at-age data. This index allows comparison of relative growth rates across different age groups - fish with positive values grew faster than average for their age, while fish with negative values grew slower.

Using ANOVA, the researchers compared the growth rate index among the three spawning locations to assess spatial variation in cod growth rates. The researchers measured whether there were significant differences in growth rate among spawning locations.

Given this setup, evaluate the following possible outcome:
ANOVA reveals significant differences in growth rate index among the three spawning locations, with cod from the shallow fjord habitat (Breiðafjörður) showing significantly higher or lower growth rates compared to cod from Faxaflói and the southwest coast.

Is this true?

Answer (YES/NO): YES